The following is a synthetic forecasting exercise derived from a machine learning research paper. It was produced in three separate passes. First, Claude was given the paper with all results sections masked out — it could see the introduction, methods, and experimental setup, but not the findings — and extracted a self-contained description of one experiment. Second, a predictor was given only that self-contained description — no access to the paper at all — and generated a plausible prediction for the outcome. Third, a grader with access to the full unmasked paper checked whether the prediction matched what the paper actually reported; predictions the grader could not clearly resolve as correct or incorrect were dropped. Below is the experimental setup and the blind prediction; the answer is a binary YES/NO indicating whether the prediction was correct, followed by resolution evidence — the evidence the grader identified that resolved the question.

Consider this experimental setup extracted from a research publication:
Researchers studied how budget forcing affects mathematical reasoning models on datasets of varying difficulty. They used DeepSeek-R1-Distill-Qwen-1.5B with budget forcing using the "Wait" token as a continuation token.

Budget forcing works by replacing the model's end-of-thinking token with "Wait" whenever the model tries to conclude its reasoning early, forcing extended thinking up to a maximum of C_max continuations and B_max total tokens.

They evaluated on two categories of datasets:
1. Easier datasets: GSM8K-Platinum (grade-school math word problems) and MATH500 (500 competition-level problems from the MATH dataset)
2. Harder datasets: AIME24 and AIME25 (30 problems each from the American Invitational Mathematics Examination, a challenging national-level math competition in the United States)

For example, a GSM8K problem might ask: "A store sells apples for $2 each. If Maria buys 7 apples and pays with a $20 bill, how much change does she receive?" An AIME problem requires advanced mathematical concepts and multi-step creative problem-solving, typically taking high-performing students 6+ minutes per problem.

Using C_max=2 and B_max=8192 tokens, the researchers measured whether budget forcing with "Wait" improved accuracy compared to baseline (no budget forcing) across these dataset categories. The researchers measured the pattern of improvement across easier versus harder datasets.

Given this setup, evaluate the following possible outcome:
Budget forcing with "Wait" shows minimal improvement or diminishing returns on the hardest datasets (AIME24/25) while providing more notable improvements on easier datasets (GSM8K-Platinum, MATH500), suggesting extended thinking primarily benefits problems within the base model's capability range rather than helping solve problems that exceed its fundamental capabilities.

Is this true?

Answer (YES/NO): YES